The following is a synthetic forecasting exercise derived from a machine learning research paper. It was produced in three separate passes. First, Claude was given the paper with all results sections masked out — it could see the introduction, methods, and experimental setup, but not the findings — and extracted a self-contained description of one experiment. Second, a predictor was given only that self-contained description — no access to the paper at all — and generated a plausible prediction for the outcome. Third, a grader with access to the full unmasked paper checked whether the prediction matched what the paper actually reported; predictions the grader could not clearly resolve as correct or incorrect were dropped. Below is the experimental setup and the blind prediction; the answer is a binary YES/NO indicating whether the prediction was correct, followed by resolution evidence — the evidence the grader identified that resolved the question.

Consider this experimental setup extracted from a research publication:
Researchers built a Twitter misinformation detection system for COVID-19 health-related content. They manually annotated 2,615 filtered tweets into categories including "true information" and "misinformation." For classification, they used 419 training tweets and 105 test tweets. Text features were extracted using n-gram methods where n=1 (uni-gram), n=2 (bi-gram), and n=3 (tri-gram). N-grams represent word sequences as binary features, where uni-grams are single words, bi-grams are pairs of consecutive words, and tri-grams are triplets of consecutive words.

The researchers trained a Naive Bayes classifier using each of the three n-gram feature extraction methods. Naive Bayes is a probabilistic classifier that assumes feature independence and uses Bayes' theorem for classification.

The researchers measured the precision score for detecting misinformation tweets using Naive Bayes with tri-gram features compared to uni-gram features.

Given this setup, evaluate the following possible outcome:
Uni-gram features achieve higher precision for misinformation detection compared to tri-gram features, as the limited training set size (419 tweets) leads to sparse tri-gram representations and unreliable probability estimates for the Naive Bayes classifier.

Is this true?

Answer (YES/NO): NO